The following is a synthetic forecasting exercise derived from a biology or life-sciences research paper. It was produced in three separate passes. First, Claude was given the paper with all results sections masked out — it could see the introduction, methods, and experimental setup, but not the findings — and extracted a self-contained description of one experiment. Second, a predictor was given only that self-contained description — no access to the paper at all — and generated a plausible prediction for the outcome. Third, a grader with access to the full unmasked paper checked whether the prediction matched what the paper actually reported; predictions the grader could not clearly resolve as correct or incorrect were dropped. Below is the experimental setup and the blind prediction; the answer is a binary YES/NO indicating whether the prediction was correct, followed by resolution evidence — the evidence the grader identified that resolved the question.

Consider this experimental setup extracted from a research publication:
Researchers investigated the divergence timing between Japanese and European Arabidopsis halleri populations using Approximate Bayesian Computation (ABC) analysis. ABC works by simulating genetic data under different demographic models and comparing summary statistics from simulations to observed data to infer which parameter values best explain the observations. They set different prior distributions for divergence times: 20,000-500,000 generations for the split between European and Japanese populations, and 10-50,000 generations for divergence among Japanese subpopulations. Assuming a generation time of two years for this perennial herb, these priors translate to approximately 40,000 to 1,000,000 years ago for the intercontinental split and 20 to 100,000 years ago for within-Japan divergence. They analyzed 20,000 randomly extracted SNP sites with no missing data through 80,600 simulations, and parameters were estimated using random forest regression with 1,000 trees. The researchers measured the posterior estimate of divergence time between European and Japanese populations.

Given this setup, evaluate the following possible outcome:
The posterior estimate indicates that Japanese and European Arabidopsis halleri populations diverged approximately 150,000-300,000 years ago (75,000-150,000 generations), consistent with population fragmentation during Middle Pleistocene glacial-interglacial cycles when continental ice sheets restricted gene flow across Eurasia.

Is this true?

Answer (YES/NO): NO